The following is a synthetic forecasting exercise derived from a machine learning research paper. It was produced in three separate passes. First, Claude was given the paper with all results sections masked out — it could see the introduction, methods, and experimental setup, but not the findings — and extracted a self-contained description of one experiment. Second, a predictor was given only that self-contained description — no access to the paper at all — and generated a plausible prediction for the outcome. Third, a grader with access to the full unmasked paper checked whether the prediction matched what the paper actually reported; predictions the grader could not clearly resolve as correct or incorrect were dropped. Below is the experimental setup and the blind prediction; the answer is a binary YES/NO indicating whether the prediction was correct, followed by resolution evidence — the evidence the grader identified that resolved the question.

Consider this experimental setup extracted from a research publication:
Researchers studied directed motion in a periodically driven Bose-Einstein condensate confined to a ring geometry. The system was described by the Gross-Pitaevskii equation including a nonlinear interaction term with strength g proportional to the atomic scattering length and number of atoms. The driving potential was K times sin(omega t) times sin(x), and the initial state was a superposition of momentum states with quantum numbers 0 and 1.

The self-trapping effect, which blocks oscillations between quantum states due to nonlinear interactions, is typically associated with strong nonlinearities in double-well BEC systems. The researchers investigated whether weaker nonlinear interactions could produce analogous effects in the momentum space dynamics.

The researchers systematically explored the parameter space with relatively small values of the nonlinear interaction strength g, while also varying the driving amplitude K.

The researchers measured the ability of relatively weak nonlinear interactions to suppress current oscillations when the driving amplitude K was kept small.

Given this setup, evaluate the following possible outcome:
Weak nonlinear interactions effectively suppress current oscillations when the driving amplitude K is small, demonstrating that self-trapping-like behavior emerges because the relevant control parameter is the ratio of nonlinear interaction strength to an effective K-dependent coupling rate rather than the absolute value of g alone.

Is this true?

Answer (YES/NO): YES